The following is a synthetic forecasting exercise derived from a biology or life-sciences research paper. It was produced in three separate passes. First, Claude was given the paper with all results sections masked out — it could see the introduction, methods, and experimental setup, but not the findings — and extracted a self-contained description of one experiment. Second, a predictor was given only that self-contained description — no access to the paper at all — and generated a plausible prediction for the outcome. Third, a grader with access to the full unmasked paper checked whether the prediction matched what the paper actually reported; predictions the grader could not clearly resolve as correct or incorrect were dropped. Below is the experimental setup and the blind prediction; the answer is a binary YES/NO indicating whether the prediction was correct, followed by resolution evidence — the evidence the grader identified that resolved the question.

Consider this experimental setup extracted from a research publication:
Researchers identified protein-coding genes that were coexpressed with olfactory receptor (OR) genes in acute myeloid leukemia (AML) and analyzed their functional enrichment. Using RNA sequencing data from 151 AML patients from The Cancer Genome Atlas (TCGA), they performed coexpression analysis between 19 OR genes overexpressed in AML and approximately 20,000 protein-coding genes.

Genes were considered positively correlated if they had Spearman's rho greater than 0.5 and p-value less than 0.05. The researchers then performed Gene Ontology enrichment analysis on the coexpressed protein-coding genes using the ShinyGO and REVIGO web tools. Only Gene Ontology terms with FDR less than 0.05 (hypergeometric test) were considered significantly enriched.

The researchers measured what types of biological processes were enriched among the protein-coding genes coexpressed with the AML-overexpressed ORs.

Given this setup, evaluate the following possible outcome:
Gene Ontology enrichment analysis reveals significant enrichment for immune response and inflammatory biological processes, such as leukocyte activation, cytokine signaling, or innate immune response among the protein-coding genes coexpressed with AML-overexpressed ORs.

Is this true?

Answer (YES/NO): NO